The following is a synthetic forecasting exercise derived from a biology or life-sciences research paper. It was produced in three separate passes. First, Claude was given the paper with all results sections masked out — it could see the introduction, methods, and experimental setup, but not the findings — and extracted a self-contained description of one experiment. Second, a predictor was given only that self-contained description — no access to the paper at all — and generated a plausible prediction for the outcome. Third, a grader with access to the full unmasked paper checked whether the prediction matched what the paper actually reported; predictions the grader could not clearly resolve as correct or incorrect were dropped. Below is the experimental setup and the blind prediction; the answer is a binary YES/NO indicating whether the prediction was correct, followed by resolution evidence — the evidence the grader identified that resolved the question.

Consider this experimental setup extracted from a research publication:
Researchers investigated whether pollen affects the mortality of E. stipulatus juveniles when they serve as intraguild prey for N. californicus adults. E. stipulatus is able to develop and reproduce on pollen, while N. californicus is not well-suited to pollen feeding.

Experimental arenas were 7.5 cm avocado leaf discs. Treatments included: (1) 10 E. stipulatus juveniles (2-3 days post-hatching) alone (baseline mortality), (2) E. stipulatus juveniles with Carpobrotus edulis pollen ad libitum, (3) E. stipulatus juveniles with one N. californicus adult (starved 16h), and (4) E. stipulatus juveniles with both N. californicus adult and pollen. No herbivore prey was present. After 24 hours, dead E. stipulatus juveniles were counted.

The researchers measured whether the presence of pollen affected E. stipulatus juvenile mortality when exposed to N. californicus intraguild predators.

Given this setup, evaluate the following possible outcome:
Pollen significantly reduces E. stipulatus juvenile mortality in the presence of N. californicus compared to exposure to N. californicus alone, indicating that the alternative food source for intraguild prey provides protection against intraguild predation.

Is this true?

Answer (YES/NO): NO